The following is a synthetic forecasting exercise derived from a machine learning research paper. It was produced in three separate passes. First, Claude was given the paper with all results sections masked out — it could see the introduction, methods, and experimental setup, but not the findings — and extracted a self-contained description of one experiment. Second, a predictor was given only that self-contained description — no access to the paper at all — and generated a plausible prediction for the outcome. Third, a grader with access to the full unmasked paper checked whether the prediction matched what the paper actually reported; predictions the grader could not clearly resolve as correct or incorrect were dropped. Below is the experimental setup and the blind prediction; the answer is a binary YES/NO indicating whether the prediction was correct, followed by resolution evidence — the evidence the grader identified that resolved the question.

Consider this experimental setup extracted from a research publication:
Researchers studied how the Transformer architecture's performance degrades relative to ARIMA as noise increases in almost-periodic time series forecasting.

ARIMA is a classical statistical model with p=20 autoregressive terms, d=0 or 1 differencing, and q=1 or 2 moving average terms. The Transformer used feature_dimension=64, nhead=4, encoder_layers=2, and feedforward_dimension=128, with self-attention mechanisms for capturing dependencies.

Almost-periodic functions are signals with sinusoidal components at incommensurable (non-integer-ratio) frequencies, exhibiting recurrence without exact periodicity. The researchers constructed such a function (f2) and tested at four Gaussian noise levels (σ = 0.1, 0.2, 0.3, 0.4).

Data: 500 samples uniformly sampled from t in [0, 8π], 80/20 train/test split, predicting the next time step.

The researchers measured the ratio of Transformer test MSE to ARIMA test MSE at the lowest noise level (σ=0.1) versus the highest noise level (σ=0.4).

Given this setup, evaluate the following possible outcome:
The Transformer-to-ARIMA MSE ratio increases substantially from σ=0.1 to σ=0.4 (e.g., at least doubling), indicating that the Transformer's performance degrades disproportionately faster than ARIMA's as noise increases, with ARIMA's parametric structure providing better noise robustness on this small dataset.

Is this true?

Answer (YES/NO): YES